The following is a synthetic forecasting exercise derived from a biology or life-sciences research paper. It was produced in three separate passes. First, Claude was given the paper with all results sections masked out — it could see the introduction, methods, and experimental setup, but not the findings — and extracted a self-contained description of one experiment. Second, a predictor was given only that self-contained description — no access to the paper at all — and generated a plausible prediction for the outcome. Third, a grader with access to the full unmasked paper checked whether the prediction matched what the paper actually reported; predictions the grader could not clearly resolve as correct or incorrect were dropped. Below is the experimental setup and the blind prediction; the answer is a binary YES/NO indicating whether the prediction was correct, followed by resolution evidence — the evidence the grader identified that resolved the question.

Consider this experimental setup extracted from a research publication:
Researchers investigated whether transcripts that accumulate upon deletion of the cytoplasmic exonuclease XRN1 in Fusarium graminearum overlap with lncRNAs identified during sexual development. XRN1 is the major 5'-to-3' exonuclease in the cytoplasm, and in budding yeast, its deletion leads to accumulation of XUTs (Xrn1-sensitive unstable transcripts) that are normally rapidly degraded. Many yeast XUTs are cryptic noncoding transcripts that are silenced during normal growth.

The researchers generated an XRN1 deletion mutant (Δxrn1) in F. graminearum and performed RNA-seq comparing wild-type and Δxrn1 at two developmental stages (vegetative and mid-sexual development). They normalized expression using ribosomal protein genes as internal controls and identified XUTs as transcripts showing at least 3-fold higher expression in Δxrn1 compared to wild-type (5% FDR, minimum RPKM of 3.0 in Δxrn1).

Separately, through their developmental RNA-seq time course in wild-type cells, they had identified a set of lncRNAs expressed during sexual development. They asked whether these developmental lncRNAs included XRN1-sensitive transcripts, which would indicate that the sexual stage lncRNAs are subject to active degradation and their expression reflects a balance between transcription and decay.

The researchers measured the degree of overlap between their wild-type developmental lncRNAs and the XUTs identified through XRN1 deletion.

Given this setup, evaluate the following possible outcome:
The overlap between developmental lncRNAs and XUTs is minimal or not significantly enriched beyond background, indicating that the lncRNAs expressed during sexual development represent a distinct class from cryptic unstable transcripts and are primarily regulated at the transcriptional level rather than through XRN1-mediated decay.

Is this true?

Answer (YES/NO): YES